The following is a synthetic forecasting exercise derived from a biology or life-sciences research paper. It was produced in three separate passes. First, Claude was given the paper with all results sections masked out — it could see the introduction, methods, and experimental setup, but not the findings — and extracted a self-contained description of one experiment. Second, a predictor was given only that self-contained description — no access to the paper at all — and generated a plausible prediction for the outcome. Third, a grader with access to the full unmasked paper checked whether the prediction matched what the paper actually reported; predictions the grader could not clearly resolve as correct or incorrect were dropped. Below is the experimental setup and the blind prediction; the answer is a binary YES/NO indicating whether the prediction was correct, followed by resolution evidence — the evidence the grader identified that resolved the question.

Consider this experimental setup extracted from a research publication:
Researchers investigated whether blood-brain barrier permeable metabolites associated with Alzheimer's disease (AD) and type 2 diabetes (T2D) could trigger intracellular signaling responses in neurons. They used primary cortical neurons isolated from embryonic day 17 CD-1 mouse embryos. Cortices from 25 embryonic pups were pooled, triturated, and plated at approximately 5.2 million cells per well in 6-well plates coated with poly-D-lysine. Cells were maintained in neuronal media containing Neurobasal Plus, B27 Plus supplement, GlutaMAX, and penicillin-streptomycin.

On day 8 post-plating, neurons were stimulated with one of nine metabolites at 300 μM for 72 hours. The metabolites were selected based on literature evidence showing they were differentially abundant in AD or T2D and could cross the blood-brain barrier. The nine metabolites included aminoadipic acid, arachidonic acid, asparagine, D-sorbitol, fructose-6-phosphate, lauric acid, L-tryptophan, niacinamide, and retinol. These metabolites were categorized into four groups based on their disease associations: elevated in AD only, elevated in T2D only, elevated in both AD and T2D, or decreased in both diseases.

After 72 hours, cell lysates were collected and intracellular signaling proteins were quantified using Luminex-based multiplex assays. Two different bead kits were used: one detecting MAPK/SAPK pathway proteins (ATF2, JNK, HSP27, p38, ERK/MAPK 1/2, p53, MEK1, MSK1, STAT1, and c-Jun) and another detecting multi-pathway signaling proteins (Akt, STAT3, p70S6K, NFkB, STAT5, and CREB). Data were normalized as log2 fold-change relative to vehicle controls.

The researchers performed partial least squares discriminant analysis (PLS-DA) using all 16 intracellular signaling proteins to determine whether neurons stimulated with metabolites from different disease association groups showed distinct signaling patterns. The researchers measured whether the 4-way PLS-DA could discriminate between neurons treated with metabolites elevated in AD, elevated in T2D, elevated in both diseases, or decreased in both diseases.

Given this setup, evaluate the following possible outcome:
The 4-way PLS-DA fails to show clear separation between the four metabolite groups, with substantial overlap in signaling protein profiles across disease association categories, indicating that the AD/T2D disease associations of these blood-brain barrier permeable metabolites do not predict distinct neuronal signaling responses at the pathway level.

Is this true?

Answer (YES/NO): NO